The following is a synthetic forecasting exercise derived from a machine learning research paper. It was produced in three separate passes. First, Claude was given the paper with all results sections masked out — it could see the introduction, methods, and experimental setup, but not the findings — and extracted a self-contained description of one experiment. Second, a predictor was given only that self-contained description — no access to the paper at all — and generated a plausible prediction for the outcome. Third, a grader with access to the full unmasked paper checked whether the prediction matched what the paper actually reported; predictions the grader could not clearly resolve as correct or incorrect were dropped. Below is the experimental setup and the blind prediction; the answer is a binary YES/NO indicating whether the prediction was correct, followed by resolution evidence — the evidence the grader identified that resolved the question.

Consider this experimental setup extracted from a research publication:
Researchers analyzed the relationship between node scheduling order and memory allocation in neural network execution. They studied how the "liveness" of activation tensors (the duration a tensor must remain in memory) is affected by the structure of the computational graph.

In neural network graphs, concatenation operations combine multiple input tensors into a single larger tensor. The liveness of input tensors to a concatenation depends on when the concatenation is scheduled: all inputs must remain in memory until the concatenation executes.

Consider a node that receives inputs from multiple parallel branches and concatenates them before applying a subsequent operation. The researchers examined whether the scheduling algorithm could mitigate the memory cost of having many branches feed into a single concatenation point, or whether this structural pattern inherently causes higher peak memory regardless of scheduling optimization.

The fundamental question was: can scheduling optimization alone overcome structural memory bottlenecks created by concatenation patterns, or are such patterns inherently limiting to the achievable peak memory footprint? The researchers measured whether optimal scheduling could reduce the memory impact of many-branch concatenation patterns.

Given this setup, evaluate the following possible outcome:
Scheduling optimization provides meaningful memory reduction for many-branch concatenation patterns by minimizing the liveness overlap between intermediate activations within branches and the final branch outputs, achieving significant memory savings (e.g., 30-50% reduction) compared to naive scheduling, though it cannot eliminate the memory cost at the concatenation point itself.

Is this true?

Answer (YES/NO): YES